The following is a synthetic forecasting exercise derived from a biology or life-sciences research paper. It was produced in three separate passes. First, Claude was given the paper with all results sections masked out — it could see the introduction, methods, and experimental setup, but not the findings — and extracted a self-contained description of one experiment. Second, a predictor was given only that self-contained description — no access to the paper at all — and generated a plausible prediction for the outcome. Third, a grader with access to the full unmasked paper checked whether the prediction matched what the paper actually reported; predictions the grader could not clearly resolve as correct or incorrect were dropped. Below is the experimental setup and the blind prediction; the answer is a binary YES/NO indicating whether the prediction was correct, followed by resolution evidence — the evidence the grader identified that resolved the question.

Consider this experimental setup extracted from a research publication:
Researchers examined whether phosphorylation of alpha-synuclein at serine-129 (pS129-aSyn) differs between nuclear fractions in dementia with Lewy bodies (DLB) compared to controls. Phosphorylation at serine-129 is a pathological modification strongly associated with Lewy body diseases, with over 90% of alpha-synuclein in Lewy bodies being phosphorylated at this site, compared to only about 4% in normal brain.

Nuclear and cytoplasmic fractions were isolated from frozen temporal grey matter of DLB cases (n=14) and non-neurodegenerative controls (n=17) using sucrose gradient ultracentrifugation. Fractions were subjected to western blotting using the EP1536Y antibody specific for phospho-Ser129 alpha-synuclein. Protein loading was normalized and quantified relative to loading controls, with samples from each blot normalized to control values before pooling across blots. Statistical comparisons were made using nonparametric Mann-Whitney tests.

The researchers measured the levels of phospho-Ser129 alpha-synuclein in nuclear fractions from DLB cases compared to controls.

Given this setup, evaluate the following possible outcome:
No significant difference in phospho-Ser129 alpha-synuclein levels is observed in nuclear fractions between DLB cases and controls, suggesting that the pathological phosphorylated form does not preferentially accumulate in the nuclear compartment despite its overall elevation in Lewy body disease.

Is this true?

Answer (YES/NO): NO